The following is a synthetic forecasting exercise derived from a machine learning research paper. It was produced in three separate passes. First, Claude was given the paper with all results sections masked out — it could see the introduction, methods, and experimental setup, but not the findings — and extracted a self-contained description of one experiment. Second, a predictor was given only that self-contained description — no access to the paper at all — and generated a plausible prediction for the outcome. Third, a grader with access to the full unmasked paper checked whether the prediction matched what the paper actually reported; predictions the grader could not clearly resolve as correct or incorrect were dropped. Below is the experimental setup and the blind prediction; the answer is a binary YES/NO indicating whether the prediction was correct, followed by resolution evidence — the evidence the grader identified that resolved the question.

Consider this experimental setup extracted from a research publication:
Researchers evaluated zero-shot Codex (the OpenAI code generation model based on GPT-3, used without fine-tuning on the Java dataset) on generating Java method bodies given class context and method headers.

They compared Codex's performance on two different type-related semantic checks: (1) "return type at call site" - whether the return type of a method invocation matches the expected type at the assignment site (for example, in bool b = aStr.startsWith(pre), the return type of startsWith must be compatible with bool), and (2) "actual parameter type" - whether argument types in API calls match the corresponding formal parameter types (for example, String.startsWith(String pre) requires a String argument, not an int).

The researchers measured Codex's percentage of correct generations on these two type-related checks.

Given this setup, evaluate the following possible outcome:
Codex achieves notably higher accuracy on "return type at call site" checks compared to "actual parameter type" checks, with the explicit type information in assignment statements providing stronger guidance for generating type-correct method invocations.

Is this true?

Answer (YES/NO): YES